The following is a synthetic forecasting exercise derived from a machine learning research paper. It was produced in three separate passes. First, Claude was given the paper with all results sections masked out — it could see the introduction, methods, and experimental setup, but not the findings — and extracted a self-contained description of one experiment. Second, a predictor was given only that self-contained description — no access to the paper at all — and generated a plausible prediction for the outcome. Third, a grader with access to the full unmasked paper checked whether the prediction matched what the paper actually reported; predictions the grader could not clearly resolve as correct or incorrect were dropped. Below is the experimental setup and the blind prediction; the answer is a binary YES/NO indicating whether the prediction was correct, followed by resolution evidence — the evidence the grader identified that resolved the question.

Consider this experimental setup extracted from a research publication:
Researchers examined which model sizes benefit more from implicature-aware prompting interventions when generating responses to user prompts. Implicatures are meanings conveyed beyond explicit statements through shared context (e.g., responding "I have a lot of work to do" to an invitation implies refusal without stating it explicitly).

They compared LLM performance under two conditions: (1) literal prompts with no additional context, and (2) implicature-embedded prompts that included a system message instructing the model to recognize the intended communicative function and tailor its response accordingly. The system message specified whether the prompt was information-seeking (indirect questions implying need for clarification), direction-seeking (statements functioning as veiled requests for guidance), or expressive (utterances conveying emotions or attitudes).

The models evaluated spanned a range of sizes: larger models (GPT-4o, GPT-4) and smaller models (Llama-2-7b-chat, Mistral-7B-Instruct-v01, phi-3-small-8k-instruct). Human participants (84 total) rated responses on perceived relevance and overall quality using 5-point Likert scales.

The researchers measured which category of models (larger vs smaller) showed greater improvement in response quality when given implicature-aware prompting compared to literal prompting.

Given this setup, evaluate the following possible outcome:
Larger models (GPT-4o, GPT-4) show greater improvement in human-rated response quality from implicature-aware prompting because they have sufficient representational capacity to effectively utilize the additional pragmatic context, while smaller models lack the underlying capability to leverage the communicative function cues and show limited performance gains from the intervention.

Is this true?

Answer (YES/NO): NO